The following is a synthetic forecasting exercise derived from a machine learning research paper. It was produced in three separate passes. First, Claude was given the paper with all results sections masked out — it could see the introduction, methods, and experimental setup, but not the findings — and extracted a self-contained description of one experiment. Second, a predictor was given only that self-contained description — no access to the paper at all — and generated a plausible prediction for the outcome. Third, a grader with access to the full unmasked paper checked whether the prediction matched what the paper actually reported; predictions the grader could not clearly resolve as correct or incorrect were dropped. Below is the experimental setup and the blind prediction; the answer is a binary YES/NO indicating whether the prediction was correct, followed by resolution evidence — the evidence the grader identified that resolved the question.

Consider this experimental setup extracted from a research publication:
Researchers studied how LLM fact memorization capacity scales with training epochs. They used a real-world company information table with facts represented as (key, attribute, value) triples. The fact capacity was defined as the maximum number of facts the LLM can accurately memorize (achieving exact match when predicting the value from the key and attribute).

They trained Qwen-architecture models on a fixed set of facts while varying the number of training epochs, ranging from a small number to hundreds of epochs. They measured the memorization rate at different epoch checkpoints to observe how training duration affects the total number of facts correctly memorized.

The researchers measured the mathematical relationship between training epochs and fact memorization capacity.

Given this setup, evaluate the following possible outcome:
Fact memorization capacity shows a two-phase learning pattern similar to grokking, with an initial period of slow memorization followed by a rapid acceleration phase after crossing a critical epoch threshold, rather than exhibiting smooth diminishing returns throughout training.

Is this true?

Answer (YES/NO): NO